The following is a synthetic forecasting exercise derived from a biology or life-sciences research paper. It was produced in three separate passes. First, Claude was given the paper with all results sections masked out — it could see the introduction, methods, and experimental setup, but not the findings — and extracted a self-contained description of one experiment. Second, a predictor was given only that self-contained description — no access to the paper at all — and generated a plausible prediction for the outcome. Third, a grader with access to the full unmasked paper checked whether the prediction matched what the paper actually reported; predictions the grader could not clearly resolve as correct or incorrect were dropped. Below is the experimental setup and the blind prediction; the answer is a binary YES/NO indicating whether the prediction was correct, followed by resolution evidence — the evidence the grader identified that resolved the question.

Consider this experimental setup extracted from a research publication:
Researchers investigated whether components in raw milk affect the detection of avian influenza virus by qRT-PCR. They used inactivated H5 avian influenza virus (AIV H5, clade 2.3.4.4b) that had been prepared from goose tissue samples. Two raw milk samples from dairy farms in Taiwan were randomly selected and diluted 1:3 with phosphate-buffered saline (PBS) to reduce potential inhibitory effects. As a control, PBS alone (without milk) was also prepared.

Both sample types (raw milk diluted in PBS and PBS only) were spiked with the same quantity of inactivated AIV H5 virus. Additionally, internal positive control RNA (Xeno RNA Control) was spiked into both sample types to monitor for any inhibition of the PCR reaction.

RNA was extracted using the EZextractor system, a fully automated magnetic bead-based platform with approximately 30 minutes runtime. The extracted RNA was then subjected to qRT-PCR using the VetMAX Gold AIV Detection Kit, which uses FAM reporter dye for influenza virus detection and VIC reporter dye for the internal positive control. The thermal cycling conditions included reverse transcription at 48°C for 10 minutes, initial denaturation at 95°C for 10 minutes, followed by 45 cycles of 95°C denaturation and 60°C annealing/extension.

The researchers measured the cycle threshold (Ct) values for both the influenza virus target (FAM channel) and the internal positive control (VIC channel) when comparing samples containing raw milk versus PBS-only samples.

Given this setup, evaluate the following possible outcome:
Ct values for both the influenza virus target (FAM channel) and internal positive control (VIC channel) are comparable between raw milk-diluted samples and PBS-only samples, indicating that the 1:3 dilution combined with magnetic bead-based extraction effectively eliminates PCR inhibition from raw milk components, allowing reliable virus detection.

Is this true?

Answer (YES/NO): NO